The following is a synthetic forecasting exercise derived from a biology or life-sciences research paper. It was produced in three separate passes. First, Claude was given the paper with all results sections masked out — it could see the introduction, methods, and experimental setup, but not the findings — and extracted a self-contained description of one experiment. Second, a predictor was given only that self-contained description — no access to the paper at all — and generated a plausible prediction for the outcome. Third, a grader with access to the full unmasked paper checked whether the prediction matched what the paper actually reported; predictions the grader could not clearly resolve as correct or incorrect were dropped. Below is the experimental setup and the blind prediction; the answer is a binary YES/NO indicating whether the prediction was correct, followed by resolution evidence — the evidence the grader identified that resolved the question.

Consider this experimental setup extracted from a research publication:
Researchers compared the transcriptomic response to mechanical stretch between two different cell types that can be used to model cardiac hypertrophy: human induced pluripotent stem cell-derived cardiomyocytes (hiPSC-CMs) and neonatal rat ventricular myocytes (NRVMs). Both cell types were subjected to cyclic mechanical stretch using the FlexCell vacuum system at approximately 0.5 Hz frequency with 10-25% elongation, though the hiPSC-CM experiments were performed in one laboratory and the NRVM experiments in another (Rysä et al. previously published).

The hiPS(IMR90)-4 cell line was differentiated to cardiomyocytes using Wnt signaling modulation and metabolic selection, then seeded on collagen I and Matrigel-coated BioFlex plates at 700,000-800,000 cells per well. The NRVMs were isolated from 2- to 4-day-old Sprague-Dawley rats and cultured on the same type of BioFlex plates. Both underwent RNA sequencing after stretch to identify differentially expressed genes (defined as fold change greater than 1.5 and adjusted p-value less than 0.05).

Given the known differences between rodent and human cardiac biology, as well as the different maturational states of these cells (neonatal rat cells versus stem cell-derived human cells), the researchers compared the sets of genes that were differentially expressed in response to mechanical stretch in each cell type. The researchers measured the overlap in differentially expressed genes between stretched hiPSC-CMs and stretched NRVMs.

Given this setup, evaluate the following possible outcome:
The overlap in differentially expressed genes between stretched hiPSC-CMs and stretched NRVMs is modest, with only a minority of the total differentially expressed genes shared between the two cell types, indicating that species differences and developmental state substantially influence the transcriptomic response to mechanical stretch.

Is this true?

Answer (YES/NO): YES